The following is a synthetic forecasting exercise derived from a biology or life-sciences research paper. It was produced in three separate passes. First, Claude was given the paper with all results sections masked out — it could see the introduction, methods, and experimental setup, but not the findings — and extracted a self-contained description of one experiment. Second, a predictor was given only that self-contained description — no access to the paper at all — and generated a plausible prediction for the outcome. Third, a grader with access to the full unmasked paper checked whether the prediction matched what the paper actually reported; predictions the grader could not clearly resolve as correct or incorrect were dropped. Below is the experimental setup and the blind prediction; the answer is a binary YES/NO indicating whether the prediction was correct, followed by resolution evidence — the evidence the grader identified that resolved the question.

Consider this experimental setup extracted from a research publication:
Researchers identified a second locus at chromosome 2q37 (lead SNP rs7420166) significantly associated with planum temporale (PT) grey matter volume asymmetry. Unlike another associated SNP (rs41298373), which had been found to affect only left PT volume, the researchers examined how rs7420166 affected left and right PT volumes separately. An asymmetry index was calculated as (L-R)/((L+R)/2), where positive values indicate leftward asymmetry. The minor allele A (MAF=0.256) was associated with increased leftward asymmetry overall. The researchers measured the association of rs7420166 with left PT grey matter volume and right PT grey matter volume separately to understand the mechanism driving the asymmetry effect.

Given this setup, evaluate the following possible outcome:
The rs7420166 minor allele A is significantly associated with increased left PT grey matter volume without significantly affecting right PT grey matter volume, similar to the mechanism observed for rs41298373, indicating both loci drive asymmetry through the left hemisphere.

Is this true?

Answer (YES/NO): NO